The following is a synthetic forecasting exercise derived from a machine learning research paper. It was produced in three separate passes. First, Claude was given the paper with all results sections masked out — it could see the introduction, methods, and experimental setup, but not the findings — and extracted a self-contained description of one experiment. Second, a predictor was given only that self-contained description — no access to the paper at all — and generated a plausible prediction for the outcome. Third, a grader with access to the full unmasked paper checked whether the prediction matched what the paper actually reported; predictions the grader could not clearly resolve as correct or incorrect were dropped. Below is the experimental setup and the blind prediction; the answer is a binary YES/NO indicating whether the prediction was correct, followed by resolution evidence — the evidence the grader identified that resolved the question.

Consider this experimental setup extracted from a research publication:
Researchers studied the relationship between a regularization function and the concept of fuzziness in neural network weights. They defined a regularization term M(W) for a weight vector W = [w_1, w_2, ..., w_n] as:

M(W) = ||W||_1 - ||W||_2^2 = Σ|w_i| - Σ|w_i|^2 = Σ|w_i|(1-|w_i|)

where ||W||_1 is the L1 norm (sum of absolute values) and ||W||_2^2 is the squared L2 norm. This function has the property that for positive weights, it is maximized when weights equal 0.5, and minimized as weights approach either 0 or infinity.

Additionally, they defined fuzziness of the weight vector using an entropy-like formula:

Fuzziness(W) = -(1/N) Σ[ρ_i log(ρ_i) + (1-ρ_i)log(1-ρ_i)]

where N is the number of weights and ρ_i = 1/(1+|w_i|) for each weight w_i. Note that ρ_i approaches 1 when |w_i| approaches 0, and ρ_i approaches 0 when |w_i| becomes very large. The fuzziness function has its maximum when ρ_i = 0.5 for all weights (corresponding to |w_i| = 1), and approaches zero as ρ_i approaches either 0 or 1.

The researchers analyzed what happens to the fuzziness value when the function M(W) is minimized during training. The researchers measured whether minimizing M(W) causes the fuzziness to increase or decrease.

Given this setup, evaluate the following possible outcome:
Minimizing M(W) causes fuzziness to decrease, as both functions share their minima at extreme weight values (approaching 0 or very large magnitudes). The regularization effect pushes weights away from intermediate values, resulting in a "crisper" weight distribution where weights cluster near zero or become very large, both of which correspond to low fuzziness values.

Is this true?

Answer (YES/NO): YES